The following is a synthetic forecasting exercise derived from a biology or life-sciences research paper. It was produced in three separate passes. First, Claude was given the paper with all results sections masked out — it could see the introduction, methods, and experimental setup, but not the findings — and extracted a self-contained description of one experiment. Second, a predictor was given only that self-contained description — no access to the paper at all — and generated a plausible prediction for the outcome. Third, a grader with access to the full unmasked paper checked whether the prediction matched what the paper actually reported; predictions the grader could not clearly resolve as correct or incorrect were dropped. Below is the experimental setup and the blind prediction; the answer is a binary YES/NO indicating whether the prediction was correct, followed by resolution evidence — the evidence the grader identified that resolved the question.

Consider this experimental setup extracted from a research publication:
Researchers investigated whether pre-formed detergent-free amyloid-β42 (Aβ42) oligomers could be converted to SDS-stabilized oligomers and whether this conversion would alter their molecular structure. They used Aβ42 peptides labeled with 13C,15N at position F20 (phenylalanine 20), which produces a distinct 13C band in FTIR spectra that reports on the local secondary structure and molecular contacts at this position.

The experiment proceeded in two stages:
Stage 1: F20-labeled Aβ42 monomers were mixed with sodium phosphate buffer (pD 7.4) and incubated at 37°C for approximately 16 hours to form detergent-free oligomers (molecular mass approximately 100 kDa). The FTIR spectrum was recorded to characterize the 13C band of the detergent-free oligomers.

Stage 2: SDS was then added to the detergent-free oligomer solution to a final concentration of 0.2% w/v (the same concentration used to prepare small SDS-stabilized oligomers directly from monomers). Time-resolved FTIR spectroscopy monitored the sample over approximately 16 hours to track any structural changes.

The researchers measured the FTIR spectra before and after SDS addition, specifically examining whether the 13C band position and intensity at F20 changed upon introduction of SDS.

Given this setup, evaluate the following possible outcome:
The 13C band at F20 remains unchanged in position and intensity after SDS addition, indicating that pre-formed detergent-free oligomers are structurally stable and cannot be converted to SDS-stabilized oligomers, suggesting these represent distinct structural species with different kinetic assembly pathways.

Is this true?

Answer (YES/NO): NO